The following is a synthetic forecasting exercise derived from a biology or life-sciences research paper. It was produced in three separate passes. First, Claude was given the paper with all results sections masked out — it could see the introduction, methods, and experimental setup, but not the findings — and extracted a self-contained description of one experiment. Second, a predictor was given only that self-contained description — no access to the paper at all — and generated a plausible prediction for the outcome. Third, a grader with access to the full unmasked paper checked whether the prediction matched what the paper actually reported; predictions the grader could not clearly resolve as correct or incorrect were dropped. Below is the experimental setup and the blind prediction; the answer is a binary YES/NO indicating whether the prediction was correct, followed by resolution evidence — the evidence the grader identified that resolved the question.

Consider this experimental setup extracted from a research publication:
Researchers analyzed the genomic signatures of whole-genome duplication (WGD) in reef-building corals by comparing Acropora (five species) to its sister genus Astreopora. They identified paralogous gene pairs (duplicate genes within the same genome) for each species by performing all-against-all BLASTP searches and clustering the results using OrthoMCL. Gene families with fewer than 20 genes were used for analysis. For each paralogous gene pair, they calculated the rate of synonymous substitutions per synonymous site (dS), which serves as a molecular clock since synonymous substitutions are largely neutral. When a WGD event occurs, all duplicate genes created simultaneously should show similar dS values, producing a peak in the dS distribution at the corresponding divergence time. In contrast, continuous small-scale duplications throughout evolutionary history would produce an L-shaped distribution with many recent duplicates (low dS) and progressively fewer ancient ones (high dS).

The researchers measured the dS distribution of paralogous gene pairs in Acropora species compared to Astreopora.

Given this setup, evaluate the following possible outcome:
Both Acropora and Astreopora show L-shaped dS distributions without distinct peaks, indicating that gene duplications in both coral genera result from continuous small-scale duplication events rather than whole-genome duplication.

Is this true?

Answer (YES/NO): NO